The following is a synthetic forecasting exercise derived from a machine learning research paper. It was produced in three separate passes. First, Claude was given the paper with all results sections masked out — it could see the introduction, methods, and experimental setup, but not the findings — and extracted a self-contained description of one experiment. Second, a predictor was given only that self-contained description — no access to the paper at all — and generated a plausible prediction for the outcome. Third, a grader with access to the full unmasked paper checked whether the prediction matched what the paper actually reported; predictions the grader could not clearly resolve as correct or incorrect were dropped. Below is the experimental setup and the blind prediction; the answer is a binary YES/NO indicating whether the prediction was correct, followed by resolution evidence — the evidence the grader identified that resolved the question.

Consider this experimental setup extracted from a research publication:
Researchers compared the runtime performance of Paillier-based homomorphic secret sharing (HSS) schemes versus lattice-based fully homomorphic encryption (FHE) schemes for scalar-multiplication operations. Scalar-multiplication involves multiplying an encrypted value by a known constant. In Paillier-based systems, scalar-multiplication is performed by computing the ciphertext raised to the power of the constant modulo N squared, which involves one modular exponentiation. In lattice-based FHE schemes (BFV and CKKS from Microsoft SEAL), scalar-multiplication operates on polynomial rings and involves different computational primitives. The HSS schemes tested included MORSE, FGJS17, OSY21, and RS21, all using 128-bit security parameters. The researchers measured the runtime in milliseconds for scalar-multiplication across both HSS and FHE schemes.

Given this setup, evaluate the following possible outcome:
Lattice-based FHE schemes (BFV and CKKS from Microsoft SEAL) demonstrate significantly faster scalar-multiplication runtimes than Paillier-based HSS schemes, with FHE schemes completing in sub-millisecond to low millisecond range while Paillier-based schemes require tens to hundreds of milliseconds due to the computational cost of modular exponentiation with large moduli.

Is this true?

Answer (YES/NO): NO